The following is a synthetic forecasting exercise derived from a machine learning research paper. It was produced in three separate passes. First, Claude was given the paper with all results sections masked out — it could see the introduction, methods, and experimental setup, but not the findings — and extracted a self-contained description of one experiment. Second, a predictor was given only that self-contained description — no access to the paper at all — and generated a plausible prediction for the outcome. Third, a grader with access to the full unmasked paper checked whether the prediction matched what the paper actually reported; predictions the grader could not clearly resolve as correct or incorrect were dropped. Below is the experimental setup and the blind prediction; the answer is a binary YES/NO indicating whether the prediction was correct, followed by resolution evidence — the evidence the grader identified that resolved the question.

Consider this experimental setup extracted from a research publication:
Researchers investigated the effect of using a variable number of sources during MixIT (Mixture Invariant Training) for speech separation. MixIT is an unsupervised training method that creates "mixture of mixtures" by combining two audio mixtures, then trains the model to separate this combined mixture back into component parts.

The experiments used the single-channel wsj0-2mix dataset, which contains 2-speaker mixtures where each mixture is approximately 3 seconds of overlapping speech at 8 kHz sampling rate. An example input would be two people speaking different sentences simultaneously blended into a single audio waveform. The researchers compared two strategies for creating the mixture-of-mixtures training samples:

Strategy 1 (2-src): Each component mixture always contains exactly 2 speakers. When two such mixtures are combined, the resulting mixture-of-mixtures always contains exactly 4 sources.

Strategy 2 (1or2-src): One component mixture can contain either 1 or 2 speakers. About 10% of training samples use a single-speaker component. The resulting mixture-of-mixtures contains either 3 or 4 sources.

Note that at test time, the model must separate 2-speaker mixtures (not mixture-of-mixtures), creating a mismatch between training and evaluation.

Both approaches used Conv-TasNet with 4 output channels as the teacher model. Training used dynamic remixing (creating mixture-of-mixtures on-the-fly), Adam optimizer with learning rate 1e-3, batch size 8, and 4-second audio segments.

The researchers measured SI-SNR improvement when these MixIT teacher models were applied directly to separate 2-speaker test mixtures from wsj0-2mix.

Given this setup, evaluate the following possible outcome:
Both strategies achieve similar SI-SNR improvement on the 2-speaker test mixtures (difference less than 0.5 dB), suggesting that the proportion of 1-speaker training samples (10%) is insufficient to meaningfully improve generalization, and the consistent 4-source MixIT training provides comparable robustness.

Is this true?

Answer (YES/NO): NO